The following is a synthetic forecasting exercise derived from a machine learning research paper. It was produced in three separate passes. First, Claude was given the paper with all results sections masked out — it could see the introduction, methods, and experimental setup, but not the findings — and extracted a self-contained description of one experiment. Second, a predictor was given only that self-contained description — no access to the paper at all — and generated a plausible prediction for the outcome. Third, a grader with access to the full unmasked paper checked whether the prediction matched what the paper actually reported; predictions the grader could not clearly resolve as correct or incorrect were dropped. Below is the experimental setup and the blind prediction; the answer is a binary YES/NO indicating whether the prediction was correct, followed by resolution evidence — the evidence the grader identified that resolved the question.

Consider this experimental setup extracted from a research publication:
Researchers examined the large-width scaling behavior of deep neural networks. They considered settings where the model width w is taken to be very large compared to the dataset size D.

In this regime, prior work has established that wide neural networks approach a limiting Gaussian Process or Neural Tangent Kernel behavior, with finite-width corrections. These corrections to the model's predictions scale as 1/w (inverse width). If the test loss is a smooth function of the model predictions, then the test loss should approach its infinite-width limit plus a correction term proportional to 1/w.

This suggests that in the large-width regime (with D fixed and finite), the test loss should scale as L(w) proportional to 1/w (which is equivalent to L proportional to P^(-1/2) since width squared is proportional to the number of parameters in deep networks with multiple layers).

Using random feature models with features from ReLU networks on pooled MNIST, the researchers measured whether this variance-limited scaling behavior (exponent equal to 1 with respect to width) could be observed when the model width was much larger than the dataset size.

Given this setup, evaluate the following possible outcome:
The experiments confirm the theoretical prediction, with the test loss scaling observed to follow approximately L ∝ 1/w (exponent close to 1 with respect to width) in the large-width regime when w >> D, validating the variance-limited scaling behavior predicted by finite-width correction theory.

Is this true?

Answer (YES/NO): YES